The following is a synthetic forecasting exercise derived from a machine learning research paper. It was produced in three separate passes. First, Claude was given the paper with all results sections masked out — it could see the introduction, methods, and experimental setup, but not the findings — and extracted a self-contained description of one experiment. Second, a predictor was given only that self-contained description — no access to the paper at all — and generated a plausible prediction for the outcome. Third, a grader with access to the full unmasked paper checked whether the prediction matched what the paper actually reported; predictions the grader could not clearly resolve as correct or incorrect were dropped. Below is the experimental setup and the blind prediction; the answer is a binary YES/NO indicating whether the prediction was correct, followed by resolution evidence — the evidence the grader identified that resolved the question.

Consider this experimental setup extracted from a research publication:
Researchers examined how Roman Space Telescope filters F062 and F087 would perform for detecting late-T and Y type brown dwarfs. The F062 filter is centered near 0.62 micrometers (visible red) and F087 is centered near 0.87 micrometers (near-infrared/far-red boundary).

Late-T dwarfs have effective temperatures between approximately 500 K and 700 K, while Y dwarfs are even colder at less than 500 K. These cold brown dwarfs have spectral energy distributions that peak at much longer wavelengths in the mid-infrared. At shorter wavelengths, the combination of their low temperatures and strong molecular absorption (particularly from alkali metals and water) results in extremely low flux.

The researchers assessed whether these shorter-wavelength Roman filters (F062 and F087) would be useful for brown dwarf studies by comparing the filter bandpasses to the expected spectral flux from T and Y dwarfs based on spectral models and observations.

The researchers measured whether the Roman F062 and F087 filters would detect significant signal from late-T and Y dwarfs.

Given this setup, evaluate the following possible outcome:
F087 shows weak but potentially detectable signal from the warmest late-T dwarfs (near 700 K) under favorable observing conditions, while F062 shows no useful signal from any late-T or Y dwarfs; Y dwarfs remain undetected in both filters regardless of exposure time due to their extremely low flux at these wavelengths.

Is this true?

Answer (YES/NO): NO